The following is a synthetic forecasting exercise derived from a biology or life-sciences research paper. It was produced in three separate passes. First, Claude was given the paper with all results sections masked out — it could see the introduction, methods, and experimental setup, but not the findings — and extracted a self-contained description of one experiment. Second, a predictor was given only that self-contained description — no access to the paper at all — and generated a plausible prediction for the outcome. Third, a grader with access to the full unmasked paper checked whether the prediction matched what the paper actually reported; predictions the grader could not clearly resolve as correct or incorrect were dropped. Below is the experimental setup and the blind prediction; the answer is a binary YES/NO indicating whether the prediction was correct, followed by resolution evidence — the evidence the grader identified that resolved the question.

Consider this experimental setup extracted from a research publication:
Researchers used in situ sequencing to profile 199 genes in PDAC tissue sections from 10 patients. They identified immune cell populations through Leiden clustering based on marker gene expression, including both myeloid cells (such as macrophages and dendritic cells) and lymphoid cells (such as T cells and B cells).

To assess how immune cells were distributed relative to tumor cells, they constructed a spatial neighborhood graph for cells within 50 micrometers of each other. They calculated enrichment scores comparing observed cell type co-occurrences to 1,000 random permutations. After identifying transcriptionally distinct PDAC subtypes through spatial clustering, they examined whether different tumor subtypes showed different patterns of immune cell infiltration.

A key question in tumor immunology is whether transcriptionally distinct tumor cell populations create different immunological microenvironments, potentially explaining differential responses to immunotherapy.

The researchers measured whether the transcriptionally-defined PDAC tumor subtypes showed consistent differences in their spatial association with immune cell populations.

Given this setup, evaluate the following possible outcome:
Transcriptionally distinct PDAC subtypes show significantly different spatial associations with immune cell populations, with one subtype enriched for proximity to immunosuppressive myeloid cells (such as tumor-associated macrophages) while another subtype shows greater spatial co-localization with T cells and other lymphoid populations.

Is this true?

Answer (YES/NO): NO